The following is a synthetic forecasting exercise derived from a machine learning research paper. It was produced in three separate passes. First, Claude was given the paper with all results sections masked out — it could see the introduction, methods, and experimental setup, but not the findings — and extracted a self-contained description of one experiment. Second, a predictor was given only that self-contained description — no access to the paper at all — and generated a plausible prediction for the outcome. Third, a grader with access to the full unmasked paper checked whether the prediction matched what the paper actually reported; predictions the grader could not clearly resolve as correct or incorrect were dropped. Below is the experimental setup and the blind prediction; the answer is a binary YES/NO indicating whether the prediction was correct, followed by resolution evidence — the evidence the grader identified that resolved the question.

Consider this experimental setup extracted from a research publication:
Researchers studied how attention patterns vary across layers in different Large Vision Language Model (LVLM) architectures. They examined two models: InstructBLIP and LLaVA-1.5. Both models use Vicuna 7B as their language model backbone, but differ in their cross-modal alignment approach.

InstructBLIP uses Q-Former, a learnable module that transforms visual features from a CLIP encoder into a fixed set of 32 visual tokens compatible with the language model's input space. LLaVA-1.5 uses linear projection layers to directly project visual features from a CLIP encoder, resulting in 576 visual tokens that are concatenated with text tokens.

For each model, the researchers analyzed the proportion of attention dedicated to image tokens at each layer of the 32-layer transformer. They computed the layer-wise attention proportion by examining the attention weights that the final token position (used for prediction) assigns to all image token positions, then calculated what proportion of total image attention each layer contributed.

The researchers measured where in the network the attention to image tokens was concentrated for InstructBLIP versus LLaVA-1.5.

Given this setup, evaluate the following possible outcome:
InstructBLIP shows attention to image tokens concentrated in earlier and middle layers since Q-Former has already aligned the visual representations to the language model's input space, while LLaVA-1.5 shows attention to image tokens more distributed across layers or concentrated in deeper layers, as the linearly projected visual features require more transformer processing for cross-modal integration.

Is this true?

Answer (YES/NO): NO